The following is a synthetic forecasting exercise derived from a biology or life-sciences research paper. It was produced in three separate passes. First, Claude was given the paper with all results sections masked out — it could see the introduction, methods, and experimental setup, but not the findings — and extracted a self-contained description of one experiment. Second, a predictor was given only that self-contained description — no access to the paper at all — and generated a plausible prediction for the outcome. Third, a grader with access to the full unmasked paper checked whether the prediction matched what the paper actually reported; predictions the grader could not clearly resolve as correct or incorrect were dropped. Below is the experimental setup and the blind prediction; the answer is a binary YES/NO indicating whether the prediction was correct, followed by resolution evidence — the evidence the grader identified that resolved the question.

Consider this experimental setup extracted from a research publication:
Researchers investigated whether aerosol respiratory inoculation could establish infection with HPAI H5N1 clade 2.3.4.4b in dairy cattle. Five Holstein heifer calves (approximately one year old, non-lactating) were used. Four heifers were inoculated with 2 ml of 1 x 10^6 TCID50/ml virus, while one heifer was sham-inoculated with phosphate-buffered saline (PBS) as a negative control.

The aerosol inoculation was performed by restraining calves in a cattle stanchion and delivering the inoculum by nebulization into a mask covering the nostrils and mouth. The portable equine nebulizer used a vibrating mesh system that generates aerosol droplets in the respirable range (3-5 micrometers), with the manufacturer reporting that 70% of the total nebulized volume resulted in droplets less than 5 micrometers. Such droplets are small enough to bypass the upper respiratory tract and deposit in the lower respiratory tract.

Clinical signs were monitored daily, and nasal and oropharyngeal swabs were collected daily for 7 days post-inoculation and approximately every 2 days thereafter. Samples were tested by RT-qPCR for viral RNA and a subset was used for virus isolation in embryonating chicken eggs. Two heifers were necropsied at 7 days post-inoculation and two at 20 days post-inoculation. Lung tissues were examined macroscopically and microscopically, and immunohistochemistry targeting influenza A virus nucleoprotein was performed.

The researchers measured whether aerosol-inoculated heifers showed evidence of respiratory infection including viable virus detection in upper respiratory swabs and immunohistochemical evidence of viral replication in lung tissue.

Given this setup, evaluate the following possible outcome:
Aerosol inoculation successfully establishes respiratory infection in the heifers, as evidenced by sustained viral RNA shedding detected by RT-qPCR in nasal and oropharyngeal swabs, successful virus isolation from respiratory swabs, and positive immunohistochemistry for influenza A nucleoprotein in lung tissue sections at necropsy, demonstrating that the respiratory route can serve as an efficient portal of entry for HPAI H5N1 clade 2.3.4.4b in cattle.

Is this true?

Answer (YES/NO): NO